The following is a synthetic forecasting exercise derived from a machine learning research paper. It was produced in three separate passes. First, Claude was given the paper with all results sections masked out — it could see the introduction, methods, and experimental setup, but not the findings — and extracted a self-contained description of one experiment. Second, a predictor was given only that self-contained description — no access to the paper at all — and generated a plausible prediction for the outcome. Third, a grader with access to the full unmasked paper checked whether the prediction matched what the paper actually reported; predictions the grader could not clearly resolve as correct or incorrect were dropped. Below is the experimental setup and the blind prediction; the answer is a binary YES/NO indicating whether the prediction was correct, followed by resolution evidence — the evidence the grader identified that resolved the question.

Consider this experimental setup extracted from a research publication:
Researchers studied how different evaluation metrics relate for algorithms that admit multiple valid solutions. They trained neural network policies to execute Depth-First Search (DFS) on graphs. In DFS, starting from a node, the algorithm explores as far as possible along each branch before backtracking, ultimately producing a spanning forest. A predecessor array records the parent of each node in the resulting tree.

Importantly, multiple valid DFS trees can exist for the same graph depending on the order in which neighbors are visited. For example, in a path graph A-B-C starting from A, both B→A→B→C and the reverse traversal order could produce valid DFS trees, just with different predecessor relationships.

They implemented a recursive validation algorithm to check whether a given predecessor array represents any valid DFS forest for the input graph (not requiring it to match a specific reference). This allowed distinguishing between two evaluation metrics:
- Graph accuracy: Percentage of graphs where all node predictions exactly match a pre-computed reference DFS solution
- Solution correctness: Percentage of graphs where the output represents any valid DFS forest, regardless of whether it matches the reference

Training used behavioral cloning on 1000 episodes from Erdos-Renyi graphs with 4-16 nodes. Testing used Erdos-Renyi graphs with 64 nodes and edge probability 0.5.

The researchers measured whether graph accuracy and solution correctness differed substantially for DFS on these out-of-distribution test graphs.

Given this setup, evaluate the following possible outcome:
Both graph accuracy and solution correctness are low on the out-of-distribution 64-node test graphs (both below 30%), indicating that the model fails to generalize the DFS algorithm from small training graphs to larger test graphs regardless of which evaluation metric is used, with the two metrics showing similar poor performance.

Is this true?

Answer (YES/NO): NO